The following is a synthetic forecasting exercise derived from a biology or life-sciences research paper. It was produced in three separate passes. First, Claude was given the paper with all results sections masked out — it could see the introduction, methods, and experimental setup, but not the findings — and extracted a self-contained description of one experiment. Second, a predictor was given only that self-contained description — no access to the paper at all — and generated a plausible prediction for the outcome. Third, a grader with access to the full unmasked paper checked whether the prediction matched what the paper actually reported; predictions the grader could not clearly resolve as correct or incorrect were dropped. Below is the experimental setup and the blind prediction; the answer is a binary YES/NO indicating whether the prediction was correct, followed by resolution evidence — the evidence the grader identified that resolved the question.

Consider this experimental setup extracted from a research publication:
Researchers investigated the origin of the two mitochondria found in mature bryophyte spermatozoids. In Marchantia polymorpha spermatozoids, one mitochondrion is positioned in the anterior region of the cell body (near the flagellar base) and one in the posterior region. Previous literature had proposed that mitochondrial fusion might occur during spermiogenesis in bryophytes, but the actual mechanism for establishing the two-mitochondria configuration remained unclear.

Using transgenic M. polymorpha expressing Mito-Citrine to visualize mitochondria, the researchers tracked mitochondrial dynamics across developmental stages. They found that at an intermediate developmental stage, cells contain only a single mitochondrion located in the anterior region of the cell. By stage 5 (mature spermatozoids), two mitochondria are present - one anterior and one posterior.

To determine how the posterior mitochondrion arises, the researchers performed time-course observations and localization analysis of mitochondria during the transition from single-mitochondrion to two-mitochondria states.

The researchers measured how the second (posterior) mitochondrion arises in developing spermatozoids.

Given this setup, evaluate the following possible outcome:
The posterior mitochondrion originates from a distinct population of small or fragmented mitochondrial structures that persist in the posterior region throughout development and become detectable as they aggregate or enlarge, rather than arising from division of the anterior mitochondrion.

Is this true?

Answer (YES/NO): NO